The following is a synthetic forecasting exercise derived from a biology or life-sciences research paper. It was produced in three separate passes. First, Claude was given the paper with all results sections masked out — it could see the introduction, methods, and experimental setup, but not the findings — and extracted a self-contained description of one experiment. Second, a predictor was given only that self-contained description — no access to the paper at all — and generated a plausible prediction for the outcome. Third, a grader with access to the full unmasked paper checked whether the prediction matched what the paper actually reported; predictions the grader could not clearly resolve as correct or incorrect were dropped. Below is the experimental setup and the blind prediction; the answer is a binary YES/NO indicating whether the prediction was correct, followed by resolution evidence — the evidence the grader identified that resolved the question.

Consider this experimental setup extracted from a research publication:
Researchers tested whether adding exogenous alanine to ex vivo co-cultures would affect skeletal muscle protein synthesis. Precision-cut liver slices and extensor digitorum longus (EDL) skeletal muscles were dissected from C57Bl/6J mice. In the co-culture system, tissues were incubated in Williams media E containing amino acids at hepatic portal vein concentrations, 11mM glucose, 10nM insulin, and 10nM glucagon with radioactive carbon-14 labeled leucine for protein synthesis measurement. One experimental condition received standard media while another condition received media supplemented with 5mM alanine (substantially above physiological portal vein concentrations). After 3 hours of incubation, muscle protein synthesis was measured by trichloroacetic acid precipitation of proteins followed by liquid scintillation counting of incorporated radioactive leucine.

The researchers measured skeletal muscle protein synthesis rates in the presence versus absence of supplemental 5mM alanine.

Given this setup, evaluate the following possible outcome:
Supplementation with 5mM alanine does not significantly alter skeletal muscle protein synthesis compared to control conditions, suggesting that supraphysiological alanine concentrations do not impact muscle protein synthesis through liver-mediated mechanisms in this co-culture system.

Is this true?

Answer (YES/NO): NO